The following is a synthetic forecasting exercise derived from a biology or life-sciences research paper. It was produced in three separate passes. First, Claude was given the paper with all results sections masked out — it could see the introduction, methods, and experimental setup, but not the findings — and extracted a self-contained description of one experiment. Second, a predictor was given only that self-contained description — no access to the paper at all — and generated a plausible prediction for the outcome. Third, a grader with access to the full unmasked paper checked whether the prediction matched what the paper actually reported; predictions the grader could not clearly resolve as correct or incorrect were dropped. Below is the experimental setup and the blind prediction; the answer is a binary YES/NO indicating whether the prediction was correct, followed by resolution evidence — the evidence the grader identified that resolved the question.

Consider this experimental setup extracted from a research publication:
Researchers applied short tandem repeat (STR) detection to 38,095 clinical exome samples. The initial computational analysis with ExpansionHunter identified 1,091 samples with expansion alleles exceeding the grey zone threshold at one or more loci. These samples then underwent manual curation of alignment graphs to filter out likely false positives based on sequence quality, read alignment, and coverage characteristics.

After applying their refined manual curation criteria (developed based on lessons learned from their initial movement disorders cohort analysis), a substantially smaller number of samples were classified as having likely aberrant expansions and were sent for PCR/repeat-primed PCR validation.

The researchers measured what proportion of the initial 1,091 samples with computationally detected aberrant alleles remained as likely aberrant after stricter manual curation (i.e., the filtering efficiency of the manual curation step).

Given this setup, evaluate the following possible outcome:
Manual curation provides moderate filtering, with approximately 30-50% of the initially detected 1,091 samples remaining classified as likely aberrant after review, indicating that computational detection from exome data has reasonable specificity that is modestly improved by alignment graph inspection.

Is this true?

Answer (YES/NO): NO